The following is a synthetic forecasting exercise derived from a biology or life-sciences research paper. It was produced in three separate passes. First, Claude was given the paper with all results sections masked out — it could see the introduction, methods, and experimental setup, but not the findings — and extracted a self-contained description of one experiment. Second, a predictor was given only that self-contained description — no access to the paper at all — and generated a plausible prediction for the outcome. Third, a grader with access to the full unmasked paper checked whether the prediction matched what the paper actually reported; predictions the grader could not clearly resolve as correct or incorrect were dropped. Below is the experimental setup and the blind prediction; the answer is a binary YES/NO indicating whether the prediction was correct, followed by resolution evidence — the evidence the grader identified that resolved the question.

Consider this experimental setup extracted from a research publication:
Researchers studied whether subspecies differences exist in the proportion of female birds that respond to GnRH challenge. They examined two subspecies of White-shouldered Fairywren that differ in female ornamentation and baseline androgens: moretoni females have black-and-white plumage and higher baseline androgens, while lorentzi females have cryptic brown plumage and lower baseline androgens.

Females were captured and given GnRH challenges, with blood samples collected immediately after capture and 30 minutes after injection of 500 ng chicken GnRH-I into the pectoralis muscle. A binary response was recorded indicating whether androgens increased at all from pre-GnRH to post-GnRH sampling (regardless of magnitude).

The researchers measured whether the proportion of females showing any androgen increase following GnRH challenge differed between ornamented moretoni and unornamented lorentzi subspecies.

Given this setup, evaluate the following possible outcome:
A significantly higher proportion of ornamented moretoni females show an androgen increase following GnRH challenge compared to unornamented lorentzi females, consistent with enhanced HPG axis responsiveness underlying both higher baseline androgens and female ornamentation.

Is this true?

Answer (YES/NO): NO